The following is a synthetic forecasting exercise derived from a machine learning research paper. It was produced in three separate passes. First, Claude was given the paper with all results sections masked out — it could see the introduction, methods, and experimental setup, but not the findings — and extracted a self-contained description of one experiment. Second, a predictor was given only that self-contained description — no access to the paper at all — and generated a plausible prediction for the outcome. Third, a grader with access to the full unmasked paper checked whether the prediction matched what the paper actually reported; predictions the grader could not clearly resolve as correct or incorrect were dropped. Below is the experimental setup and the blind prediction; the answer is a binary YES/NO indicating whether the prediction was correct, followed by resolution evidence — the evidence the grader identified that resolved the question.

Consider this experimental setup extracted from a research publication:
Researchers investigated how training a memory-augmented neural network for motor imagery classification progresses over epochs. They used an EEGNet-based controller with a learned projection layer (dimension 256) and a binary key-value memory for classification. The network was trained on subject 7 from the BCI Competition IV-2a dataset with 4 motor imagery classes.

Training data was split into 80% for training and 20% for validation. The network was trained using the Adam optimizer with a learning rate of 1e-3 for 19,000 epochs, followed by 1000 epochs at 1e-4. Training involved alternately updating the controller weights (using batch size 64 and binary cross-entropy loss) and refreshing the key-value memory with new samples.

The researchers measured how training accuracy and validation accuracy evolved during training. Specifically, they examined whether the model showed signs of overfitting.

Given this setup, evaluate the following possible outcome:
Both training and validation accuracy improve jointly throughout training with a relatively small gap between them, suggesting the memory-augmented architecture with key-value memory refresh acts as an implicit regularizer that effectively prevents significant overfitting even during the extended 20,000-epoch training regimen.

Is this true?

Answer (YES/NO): NO